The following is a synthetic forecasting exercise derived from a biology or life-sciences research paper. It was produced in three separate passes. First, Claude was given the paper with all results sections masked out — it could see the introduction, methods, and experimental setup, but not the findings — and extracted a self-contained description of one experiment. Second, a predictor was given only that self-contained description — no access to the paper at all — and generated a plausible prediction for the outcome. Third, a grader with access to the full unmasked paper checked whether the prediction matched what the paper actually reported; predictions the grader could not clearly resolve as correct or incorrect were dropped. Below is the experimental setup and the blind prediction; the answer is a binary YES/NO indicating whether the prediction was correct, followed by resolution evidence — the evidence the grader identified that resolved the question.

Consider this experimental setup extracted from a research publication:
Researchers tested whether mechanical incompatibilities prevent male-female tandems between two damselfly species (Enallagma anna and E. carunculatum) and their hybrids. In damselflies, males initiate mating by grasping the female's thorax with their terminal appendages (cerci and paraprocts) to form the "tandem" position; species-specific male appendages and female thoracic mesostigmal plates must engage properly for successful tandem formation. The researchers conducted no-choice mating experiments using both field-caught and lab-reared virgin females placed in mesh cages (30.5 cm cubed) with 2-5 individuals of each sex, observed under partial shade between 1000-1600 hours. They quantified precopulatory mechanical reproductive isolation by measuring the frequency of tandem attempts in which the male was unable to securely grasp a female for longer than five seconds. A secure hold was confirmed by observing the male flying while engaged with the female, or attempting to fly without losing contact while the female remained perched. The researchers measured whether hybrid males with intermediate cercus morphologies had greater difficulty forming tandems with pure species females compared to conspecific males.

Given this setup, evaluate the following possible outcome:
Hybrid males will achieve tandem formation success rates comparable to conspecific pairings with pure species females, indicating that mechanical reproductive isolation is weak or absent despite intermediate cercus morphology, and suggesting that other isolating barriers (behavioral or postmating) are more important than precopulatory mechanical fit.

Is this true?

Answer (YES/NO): NO